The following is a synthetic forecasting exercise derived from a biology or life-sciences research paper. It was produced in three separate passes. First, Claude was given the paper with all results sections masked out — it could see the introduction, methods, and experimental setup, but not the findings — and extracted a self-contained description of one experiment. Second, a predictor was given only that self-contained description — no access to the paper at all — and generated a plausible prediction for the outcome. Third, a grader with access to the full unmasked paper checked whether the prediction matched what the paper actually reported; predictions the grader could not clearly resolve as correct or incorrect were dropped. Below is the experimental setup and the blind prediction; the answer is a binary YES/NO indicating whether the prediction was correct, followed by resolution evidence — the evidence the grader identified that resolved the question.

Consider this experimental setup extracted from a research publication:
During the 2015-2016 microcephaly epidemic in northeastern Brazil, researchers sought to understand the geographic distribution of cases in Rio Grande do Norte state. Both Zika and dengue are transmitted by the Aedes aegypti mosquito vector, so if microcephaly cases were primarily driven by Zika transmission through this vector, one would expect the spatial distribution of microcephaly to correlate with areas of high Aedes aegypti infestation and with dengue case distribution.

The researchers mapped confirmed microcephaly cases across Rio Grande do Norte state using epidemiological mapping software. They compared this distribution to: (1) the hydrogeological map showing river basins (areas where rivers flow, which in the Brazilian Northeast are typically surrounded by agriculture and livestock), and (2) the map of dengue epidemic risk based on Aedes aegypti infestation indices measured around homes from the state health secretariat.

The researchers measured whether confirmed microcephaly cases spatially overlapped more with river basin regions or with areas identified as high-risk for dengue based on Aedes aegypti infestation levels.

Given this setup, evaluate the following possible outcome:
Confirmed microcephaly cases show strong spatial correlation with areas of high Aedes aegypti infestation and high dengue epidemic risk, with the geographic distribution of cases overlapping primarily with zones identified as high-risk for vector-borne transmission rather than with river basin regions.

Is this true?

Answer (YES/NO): NO